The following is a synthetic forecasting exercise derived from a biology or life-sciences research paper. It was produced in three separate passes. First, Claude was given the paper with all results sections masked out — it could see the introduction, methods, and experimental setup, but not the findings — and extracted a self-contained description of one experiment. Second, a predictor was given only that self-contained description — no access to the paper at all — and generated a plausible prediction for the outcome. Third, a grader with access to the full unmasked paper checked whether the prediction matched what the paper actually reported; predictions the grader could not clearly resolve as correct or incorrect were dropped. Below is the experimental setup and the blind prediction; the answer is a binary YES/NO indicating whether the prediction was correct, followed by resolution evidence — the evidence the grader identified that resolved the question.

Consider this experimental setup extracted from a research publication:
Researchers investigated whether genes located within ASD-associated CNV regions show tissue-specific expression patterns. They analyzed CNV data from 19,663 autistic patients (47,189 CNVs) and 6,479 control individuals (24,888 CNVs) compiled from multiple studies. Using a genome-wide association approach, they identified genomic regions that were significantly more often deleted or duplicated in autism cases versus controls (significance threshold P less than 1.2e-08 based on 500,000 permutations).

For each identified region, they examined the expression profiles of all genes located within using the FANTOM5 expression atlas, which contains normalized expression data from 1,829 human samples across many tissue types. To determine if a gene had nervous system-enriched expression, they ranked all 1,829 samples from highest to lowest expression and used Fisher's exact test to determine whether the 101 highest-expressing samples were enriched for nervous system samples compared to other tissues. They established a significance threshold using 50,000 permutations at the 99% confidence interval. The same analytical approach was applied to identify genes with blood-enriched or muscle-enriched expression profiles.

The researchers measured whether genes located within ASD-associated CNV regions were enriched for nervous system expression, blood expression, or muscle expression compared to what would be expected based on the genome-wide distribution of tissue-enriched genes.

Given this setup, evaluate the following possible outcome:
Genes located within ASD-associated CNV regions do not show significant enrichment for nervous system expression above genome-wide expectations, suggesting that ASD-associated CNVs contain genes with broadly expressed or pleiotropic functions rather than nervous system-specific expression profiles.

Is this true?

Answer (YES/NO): NO